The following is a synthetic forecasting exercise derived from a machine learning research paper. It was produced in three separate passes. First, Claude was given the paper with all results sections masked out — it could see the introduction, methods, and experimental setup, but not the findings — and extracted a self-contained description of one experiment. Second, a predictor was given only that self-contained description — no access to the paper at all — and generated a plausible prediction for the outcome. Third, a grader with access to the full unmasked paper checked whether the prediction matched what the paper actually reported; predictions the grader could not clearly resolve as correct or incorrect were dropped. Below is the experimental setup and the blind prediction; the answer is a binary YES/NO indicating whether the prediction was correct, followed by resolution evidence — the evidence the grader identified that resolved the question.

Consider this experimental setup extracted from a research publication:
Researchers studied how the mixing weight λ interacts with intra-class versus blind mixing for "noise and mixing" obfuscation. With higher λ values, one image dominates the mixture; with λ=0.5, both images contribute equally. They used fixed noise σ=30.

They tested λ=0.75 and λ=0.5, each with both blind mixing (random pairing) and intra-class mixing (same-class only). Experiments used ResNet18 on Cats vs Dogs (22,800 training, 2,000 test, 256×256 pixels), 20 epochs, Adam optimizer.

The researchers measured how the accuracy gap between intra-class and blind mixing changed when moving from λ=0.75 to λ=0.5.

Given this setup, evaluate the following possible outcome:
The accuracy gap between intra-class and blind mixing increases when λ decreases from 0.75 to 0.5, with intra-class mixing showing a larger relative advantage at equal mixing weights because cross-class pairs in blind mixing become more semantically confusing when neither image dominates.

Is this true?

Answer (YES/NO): YES